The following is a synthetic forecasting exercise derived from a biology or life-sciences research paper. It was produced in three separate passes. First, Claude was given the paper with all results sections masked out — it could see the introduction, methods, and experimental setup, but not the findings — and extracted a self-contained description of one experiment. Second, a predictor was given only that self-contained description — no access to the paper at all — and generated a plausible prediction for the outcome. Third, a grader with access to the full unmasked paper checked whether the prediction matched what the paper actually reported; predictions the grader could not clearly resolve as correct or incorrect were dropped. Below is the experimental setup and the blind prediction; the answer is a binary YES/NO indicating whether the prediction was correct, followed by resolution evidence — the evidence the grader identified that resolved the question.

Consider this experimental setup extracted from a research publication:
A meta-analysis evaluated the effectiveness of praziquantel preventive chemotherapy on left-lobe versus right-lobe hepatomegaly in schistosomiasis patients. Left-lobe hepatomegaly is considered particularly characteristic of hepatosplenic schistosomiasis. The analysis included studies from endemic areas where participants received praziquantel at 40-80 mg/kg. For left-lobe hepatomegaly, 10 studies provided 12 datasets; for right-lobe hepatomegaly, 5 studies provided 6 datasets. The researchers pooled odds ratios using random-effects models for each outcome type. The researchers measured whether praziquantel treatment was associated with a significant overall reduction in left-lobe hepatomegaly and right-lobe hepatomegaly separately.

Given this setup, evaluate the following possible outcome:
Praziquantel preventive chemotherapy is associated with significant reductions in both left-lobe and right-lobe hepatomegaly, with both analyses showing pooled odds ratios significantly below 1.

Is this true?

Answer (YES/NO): NO